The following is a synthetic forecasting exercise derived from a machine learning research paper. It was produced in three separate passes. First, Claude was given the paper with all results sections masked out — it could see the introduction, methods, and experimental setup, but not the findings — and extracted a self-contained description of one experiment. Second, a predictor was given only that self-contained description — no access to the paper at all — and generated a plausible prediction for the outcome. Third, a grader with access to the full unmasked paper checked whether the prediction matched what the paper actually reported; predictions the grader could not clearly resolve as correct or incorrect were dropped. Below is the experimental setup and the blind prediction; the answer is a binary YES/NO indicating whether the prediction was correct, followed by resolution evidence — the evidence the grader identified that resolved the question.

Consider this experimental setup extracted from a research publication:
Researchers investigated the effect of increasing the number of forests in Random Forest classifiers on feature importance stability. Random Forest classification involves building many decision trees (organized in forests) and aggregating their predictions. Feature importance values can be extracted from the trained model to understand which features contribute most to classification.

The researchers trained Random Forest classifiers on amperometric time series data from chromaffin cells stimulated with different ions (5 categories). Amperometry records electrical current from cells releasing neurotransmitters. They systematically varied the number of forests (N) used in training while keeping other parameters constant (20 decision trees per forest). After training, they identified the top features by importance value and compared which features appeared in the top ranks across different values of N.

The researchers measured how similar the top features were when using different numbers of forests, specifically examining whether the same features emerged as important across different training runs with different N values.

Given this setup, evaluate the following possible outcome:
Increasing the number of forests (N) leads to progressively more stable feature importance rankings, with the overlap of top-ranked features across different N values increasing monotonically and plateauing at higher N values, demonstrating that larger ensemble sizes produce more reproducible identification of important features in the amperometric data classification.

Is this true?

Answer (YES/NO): NO